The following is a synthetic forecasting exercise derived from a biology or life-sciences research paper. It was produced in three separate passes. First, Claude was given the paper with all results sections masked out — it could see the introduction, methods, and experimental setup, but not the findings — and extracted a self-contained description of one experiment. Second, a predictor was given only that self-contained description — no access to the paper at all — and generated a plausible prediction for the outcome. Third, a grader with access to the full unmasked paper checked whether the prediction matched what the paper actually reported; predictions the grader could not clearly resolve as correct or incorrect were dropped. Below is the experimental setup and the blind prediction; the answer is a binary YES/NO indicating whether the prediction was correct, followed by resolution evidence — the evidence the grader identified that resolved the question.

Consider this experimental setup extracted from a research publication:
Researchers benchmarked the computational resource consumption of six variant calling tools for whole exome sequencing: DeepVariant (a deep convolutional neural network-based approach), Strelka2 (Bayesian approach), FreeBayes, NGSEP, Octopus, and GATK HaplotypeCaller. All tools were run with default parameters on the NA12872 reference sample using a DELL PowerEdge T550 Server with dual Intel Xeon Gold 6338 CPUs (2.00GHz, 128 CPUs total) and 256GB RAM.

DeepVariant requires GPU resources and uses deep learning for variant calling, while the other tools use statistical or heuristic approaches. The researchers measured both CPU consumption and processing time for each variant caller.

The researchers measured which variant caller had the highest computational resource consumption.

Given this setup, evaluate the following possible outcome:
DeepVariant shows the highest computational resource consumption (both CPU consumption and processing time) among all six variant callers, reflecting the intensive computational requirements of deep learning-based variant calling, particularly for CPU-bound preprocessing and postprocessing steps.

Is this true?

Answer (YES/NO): YES